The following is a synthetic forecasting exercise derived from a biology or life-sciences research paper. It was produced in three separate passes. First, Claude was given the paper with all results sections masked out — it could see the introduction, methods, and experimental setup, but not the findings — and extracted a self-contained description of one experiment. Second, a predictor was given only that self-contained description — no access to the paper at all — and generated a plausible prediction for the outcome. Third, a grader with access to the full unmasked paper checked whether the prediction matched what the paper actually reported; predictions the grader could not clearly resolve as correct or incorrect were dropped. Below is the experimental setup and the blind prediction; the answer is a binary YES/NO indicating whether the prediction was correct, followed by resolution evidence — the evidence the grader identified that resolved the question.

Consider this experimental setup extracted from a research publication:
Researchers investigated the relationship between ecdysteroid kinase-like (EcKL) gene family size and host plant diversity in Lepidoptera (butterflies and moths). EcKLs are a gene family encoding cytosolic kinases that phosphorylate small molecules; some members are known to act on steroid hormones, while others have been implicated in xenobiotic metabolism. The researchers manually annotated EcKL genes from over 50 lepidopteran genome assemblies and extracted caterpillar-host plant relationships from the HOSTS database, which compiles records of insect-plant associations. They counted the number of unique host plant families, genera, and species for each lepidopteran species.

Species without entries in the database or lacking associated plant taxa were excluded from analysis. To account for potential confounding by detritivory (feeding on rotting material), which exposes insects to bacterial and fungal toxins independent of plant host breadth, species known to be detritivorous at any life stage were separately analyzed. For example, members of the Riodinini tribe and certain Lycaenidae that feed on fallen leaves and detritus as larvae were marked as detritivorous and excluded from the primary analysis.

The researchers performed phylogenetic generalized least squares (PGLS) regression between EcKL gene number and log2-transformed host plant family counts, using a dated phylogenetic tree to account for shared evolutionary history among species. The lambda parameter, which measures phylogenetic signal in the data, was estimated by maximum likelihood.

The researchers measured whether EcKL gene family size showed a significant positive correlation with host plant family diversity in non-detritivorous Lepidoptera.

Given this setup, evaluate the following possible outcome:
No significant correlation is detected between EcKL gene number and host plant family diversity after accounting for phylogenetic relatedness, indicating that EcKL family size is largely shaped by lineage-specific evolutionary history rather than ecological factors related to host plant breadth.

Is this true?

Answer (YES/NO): NO